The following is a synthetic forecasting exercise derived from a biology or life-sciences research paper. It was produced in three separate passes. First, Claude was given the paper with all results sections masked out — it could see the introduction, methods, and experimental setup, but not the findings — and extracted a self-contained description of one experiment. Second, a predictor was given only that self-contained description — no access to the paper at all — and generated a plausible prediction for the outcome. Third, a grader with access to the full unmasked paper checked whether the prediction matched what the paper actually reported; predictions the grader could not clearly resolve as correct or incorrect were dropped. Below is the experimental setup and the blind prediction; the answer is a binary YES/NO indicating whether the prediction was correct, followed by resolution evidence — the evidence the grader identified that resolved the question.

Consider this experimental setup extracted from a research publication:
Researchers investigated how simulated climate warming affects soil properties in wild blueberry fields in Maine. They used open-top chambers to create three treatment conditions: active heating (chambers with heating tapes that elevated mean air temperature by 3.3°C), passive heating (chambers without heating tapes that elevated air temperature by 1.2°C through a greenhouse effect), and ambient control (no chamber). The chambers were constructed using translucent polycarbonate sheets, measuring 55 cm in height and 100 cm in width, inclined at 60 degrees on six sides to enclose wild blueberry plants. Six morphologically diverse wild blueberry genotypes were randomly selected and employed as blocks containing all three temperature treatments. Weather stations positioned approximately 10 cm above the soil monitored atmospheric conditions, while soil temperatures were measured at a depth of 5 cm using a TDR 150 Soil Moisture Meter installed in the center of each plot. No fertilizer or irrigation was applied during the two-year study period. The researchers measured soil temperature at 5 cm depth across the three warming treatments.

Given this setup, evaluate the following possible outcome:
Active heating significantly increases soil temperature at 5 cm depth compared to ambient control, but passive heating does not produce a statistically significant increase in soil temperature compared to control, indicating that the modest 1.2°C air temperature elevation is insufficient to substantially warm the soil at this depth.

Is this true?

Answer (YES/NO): NO